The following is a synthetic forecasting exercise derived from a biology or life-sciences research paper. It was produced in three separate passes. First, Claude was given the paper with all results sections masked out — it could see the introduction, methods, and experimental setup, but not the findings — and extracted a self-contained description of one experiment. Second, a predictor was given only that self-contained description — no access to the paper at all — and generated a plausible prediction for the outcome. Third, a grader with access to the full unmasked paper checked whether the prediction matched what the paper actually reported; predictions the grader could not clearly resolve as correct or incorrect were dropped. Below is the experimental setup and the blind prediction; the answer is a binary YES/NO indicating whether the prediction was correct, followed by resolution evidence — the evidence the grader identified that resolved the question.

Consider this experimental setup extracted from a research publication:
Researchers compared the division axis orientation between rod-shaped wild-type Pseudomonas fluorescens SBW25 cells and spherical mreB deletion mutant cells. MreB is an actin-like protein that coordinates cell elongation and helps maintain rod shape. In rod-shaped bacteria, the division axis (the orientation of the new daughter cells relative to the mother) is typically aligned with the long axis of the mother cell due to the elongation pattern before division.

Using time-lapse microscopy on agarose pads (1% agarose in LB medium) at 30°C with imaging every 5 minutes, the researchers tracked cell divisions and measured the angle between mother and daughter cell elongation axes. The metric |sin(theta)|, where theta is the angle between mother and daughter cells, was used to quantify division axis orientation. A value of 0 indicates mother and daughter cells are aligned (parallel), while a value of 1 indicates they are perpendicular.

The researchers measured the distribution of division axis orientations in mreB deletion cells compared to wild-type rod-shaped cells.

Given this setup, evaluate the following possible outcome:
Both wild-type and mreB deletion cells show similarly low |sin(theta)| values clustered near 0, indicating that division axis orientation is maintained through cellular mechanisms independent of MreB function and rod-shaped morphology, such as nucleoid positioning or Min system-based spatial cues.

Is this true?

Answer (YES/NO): NO